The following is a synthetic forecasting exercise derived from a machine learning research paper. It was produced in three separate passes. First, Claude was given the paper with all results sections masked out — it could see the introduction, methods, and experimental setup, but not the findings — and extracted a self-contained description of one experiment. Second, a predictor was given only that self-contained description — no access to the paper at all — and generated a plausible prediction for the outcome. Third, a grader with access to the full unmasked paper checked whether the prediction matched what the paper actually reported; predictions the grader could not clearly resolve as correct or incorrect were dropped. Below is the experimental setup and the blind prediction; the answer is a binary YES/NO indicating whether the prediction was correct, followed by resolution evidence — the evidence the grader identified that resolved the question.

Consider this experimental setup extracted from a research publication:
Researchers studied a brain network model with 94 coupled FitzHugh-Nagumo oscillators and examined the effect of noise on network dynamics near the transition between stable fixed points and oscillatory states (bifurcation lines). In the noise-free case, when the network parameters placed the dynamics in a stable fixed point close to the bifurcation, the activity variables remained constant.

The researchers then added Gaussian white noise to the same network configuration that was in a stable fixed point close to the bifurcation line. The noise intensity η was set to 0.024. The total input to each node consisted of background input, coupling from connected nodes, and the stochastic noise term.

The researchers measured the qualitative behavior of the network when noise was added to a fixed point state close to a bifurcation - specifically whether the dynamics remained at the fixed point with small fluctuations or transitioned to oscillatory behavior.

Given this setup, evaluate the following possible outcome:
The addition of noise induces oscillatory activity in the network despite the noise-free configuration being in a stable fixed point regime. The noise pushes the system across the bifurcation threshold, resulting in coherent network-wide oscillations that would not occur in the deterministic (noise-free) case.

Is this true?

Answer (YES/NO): YES